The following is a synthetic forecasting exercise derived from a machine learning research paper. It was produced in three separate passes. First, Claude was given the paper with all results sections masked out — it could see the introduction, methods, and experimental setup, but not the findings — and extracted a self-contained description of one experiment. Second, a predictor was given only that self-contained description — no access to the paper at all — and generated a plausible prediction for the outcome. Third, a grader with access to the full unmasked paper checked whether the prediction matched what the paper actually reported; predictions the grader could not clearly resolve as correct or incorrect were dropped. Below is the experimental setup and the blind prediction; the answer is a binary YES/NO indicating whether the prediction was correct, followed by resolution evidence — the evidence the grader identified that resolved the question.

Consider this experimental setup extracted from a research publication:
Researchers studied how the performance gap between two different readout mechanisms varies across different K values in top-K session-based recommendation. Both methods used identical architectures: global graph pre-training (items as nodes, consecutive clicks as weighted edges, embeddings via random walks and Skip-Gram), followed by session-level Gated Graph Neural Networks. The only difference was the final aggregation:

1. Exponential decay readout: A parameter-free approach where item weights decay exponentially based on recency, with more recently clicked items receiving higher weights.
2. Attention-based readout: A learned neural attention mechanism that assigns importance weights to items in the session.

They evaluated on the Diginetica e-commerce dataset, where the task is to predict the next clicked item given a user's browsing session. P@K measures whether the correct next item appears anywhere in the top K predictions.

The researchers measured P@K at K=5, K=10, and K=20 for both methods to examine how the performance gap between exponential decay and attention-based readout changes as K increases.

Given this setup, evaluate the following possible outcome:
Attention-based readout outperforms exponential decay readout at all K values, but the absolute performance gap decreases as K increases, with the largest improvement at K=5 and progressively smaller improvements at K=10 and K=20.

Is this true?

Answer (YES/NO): NO